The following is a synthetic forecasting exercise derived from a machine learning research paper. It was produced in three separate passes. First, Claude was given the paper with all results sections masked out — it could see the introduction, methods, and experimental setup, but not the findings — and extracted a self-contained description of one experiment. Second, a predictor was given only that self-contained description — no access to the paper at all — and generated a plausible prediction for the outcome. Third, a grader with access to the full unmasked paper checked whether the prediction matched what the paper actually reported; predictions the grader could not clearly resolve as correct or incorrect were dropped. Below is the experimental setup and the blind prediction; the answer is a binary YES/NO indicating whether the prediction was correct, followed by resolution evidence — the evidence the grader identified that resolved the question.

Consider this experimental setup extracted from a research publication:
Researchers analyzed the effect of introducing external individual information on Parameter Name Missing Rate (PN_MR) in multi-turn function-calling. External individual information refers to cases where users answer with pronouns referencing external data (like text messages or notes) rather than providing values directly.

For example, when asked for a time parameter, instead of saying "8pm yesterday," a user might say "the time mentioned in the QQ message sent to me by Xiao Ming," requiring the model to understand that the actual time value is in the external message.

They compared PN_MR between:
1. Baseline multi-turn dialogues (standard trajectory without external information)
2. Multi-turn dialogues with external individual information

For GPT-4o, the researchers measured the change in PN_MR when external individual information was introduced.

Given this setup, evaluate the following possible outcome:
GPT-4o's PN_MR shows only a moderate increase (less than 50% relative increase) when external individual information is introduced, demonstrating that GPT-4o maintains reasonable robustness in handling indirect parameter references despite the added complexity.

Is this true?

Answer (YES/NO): NO